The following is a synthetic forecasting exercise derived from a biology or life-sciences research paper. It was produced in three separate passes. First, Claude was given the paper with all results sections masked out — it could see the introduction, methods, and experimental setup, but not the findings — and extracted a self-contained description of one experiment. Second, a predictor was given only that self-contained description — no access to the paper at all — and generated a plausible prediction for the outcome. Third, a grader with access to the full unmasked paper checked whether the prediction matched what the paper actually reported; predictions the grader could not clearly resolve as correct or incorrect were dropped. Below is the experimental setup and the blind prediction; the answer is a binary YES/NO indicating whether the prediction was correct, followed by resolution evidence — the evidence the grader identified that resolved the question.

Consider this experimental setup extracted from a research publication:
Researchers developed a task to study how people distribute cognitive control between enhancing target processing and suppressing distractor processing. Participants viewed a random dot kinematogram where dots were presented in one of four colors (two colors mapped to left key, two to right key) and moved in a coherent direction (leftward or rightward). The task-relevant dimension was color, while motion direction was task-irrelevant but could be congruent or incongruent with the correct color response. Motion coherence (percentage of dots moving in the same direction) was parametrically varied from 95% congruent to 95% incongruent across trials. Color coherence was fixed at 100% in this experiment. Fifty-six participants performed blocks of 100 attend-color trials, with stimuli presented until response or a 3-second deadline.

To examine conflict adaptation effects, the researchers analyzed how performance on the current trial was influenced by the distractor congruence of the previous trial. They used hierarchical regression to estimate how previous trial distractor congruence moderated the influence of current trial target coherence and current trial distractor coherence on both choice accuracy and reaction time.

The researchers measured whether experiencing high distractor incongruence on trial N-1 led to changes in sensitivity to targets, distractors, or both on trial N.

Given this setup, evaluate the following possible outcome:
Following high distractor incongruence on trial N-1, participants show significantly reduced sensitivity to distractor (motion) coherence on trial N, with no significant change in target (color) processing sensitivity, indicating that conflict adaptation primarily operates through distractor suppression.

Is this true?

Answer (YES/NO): NO